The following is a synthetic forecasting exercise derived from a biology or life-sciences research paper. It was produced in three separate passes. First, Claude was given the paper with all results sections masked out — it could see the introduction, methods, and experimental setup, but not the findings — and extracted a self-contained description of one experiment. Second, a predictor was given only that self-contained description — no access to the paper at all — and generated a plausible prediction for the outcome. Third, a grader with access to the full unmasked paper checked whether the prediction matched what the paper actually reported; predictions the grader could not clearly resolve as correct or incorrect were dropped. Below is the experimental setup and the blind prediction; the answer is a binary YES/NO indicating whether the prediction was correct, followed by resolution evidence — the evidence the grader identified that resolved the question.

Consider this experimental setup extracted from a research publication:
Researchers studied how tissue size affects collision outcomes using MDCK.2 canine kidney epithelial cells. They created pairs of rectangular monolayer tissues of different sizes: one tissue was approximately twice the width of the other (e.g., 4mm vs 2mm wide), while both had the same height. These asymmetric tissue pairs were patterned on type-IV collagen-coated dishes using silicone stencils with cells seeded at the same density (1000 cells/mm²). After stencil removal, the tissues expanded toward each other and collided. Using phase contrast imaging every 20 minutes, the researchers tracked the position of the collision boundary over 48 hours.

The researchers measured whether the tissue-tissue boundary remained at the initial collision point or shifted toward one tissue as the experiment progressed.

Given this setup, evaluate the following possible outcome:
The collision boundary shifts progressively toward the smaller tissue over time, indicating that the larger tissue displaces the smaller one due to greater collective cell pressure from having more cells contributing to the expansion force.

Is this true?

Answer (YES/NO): YES